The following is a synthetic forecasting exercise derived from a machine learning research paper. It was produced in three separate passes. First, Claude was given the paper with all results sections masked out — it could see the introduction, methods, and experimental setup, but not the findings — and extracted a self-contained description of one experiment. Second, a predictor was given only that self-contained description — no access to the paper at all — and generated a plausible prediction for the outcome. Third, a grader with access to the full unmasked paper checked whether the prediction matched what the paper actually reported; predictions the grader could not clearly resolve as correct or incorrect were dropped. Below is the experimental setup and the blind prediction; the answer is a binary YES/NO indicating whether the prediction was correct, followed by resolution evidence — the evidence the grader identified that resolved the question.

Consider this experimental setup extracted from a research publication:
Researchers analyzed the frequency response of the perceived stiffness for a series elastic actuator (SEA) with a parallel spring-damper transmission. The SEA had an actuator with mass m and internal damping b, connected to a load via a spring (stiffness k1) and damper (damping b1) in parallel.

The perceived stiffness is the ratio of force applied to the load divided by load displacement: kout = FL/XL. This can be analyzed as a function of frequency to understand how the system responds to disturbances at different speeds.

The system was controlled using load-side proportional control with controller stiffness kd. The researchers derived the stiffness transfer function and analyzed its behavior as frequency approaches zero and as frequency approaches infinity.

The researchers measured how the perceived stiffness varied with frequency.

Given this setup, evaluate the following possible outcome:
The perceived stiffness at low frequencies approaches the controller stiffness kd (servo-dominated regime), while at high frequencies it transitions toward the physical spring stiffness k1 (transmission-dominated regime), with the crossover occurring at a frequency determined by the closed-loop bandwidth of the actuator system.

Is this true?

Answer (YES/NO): NO